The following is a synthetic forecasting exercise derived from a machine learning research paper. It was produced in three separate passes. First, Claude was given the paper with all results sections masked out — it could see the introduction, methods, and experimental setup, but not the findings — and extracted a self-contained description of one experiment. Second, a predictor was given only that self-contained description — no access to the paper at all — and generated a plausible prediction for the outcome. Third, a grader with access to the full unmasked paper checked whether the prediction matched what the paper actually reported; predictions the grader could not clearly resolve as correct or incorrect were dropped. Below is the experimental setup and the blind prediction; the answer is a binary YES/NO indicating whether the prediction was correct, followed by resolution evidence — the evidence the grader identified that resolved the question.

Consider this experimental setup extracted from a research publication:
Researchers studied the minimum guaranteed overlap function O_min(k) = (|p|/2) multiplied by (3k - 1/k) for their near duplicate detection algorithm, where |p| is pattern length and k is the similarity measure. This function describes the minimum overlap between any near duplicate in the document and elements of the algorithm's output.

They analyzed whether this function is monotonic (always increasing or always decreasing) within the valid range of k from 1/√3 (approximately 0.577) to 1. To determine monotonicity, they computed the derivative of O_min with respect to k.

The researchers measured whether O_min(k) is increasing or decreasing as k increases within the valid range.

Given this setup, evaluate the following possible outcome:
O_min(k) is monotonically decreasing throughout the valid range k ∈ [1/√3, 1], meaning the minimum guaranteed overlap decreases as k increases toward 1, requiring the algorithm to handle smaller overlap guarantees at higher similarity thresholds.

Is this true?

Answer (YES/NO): NO